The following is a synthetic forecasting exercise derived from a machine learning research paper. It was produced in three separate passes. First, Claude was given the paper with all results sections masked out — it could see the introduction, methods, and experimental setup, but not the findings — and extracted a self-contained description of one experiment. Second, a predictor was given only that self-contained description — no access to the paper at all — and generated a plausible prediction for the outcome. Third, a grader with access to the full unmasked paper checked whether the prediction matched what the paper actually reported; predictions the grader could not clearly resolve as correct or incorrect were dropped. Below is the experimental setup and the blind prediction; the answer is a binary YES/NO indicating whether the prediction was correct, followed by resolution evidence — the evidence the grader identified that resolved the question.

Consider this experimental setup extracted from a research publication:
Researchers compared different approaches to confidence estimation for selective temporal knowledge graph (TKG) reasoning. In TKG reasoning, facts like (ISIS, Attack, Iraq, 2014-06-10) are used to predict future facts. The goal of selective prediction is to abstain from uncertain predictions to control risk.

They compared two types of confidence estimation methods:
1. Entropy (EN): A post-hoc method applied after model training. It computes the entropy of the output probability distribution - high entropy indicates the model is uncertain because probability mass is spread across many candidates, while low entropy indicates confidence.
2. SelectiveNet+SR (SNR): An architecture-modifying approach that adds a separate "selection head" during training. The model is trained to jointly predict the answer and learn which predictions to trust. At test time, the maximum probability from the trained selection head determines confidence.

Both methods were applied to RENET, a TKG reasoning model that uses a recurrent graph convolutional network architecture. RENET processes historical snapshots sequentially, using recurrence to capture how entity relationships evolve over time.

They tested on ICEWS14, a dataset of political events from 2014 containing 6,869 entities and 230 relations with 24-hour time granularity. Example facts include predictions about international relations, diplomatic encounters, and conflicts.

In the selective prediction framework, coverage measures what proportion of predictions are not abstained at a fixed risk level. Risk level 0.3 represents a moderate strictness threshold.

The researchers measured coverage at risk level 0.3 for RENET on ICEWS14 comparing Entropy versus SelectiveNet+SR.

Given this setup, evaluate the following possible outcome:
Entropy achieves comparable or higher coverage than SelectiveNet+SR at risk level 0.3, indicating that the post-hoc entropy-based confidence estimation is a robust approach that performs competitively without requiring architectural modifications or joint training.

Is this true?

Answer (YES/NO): YES